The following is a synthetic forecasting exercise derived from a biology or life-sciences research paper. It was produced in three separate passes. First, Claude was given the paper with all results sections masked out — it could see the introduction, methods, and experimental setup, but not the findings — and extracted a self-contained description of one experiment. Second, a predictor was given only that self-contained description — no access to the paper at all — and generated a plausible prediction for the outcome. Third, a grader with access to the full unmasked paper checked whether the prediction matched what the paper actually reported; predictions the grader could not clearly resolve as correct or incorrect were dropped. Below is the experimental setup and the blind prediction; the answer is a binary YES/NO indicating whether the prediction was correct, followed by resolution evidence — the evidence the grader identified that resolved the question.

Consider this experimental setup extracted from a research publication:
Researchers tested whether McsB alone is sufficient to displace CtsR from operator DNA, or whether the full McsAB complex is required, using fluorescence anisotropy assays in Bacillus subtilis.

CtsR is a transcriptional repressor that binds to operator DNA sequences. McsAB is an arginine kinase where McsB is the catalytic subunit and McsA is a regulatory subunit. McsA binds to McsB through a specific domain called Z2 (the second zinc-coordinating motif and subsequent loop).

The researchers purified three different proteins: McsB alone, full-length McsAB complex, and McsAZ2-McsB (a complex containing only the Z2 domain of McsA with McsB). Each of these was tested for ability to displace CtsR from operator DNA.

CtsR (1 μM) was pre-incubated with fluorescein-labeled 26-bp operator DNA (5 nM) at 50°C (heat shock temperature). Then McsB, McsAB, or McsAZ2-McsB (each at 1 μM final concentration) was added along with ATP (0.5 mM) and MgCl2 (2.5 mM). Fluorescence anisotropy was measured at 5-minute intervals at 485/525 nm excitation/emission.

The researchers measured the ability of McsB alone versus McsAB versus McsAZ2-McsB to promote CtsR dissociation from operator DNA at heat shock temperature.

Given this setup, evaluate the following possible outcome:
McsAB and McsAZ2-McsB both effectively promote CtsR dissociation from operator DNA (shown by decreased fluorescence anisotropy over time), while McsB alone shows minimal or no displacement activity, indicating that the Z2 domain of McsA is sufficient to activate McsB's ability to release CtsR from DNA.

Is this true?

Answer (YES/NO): NO